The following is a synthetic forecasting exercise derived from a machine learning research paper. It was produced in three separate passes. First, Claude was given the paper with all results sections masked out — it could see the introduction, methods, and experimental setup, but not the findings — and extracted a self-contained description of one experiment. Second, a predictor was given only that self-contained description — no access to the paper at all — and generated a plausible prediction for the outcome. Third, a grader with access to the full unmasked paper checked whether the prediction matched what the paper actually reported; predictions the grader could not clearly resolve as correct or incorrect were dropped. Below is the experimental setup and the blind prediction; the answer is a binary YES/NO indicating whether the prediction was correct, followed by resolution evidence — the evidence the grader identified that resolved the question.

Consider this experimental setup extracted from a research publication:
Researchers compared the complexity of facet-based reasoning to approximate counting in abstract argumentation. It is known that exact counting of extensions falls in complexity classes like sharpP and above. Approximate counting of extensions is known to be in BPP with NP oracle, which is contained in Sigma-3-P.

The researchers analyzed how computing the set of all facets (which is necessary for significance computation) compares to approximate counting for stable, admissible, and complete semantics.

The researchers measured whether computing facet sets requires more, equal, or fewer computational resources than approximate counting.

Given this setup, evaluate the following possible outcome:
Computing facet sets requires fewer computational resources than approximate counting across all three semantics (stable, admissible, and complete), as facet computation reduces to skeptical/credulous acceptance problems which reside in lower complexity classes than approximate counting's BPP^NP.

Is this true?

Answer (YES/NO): YES